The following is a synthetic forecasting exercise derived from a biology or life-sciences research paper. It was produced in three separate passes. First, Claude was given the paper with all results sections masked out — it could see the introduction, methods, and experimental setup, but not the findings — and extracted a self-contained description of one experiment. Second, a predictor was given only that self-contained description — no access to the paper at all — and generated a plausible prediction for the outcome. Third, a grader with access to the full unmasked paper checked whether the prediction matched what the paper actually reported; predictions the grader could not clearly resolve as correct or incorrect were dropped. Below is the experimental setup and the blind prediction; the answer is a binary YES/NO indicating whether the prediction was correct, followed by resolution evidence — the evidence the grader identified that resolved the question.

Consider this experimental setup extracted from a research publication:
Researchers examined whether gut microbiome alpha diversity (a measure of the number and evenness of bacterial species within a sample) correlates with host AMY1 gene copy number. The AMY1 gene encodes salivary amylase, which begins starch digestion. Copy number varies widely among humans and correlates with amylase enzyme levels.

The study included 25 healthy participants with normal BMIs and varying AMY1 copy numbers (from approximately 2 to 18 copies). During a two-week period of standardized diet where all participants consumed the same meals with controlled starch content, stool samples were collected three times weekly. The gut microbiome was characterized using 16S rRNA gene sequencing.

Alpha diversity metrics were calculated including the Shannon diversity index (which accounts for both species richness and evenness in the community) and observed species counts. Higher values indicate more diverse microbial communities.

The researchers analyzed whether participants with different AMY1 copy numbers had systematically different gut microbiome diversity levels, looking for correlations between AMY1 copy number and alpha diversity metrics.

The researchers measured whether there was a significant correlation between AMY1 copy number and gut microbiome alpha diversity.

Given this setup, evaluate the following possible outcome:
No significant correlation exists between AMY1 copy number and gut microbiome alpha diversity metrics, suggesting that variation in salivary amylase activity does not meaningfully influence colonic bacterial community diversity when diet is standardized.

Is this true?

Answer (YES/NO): YES